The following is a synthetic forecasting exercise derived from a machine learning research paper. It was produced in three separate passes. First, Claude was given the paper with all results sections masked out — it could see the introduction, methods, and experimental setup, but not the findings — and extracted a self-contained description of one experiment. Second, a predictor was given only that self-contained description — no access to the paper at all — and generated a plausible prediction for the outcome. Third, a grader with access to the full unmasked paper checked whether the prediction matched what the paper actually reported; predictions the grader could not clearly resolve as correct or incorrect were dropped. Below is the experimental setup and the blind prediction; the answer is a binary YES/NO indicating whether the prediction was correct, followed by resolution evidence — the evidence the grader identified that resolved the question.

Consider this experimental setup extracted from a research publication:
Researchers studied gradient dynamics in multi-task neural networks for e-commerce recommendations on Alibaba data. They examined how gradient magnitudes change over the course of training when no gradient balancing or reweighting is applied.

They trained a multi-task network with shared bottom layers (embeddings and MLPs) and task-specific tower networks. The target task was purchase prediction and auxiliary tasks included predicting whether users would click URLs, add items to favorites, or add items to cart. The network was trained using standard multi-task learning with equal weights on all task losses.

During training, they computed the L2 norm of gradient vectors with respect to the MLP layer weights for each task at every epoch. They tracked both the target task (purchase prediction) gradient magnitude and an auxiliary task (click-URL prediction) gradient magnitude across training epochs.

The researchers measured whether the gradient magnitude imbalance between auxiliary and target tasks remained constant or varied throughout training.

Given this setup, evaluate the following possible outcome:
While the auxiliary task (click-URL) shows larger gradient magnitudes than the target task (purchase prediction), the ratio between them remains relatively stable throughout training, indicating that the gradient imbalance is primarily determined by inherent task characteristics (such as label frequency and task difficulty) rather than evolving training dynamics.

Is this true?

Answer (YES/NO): NO